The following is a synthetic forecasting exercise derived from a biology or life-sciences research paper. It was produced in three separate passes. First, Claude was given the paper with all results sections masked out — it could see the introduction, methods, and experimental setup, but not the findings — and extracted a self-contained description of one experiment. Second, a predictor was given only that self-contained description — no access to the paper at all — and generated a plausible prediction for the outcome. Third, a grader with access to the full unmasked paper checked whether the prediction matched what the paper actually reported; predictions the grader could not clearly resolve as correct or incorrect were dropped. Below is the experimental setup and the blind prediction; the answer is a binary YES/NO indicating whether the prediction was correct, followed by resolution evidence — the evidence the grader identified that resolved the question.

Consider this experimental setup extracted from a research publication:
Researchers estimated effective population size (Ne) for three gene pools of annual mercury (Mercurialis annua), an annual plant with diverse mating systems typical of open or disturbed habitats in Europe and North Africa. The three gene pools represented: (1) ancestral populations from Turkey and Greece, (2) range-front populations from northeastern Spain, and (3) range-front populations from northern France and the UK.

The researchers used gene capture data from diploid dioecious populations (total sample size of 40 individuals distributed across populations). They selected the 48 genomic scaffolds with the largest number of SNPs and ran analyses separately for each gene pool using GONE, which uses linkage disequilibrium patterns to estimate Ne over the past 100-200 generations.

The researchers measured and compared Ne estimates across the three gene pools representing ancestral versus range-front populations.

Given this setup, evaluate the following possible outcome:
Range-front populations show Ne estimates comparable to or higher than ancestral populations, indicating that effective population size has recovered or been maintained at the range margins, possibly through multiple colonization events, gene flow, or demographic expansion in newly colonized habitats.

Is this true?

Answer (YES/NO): NO